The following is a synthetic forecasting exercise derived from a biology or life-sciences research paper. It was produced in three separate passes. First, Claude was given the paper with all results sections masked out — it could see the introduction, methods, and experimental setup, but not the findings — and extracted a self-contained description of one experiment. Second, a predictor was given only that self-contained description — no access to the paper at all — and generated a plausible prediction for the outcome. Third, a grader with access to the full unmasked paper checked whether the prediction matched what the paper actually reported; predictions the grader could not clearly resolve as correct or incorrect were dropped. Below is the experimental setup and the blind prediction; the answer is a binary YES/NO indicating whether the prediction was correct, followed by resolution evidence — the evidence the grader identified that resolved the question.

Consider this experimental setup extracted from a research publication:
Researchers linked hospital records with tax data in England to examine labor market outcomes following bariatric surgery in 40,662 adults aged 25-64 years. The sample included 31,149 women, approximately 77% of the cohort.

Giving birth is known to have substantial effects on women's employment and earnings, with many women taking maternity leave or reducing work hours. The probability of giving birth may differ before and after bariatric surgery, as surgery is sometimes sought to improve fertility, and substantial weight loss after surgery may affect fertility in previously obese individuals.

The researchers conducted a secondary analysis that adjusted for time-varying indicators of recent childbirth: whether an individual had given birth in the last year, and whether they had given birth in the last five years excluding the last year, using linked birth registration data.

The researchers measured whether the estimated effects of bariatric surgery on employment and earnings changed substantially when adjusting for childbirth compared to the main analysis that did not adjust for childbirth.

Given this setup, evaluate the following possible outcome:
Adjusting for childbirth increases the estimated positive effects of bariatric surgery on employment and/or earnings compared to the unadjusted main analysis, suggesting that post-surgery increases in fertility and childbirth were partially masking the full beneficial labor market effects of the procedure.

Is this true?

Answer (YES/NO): NO